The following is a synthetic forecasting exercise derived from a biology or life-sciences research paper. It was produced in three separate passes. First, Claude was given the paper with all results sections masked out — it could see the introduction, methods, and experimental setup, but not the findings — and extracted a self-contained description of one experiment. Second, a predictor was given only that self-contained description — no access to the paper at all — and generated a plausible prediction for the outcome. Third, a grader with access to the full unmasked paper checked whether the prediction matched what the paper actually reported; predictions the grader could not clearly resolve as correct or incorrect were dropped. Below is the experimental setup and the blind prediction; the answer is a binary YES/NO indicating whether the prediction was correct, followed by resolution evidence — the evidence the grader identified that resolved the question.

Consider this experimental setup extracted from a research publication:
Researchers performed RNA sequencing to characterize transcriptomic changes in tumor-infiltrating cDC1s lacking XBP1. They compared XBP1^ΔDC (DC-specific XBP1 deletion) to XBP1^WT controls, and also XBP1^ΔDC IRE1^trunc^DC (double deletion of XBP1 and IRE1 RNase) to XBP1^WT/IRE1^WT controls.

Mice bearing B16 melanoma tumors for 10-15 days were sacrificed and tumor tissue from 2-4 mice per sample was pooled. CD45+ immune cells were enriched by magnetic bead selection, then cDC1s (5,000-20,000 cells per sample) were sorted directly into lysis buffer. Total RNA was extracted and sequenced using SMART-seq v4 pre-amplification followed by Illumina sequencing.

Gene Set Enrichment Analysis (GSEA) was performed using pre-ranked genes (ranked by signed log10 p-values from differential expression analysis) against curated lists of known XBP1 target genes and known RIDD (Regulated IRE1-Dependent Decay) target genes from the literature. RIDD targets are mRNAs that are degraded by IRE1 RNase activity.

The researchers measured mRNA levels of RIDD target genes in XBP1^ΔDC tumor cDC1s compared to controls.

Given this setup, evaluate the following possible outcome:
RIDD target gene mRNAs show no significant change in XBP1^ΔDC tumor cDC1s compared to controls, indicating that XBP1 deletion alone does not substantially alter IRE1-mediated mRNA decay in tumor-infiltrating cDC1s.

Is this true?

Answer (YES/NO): NO